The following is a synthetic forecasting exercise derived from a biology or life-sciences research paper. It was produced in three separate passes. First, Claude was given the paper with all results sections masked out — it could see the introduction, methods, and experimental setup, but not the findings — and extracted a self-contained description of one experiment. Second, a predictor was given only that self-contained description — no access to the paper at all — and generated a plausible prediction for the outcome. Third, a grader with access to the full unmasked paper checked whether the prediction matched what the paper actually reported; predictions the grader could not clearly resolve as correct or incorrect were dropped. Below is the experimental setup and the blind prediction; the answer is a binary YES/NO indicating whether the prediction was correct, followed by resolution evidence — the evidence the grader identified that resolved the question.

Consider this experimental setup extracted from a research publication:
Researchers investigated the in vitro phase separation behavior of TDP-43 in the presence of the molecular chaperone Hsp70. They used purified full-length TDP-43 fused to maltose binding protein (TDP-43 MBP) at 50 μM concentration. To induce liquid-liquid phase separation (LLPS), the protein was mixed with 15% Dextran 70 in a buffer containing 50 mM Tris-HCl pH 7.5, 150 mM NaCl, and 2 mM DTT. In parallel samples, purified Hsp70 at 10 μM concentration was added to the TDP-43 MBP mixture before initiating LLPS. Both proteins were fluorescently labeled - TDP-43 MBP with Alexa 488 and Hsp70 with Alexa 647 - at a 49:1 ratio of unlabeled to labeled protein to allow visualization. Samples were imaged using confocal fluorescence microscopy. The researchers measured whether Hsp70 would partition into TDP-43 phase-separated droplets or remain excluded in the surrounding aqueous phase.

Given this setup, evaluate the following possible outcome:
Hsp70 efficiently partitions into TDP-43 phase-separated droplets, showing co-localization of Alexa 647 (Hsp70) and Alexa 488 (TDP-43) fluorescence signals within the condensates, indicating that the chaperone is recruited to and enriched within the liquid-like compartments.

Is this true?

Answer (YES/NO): YES